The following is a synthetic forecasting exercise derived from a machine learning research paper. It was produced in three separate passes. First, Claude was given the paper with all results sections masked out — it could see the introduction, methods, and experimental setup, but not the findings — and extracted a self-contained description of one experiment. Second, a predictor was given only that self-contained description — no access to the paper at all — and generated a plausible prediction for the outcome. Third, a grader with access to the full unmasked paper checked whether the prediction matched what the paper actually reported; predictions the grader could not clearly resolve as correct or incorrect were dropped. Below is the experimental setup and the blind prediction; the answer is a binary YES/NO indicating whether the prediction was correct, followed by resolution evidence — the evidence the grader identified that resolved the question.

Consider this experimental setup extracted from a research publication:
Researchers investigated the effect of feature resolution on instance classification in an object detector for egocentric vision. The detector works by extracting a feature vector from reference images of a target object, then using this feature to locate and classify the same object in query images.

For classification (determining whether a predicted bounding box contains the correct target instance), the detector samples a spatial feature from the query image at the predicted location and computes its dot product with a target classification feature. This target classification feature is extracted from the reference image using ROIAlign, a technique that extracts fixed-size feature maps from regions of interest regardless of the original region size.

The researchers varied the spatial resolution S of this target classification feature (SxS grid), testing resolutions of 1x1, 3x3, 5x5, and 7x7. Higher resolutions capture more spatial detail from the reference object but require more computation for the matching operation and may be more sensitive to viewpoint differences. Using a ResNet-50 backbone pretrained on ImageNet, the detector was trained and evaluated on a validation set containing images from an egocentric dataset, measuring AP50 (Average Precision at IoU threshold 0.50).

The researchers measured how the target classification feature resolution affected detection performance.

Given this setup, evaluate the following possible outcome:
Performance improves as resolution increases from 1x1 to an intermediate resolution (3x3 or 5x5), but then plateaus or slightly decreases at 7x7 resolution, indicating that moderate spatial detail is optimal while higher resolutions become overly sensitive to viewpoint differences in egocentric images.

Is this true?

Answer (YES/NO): YES